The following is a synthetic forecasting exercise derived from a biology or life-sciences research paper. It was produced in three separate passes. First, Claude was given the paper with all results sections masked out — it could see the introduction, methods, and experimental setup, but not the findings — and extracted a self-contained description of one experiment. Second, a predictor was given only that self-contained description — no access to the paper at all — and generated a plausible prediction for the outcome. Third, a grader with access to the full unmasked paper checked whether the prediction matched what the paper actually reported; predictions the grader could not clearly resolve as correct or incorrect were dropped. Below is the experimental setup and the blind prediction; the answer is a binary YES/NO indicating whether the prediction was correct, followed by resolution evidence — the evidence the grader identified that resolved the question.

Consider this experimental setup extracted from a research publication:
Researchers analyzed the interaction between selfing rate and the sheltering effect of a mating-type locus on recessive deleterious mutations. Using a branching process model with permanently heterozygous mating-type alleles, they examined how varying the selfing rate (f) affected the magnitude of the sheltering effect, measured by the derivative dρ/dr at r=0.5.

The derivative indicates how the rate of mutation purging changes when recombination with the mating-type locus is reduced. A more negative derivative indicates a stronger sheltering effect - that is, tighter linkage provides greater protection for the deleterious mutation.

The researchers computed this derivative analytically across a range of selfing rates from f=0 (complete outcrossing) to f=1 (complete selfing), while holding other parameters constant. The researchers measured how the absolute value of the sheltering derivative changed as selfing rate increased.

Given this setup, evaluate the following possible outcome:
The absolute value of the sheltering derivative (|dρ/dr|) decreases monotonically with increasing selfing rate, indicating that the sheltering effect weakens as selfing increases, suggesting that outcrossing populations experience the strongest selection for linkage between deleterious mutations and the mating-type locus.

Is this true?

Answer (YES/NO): NO